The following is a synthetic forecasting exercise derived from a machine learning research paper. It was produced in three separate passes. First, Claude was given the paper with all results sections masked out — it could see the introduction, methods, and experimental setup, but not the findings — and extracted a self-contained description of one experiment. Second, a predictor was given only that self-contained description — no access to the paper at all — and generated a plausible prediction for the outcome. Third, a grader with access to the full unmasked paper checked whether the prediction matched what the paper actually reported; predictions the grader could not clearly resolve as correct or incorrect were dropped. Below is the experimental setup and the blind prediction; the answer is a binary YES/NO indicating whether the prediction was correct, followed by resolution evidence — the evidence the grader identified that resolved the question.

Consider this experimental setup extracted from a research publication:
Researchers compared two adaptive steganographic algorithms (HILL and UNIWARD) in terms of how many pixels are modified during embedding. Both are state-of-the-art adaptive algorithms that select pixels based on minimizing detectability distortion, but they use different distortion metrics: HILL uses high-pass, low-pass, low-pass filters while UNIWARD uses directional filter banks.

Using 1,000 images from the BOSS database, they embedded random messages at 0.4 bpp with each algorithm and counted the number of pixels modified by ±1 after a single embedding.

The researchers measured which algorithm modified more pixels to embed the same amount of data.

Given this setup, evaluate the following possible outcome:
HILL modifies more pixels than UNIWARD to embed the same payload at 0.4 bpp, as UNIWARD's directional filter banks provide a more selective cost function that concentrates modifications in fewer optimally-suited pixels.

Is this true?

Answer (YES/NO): YES